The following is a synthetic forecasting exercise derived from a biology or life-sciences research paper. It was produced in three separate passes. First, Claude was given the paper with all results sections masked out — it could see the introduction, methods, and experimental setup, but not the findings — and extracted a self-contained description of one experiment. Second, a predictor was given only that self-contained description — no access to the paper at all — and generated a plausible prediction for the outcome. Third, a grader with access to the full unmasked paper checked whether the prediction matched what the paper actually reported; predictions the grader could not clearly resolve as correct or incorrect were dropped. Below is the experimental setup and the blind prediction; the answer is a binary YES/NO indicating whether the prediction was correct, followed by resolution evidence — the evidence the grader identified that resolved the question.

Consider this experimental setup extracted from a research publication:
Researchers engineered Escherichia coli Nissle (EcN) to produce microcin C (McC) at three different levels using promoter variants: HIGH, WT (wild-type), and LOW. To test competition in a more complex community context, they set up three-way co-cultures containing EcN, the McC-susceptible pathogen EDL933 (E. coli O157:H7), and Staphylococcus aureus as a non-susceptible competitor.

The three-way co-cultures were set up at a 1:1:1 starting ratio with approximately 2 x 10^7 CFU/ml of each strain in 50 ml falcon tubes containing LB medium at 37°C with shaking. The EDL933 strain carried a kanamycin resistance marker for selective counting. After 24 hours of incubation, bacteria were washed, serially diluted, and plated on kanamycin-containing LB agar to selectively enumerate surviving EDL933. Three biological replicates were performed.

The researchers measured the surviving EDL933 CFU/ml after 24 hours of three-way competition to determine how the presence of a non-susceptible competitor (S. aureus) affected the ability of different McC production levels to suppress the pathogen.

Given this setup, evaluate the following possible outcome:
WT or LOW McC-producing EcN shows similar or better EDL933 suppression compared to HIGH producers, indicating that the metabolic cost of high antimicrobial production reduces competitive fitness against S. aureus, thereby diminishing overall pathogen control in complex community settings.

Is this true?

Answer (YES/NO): NO